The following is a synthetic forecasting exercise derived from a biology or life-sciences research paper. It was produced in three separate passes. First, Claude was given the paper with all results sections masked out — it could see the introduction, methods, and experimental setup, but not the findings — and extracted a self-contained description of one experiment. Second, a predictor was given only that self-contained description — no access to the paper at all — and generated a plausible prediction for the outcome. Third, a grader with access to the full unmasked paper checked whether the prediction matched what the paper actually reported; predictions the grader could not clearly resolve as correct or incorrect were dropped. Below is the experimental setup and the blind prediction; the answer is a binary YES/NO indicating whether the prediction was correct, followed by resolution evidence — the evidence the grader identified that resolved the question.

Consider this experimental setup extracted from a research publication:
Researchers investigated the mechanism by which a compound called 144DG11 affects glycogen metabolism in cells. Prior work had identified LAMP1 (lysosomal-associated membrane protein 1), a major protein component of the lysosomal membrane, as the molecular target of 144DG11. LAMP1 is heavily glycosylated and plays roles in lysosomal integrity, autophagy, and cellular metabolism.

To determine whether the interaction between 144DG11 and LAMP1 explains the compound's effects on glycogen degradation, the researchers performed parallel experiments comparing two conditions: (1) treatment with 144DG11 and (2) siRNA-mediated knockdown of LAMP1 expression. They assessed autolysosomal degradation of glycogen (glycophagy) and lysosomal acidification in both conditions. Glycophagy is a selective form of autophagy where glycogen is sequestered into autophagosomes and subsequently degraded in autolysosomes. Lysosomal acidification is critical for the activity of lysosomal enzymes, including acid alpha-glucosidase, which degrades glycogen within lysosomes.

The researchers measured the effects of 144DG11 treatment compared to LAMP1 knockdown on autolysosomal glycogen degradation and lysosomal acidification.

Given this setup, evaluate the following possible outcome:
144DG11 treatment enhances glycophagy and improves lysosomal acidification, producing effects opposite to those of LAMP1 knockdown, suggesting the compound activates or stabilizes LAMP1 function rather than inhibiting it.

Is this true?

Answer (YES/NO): NO